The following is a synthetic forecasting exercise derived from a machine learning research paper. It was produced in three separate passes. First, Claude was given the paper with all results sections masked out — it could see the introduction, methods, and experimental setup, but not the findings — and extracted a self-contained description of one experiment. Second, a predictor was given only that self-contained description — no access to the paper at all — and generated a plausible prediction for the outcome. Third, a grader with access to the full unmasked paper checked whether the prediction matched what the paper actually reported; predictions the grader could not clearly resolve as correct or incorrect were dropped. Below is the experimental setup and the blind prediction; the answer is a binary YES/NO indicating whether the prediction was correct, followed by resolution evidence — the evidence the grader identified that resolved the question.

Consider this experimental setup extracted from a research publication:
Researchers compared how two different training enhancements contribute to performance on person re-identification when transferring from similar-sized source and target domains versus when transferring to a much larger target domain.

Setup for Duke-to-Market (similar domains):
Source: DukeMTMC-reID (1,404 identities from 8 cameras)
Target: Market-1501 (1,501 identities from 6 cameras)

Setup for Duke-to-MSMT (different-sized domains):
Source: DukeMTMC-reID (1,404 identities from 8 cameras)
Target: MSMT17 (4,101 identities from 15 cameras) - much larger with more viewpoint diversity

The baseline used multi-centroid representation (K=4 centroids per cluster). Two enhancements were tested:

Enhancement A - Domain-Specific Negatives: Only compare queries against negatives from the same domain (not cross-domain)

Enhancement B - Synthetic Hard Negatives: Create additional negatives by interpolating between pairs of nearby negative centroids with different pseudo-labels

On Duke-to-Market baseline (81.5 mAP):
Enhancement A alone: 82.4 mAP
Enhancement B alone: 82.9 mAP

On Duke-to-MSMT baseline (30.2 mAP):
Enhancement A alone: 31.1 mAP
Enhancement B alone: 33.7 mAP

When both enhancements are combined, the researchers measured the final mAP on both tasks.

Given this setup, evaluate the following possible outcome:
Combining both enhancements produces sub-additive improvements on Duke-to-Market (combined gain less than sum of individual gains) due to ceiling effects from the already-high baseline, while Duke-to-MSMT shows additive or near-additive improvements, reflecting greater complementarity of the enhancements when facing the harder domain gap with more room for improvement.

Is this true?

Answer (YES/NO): NO